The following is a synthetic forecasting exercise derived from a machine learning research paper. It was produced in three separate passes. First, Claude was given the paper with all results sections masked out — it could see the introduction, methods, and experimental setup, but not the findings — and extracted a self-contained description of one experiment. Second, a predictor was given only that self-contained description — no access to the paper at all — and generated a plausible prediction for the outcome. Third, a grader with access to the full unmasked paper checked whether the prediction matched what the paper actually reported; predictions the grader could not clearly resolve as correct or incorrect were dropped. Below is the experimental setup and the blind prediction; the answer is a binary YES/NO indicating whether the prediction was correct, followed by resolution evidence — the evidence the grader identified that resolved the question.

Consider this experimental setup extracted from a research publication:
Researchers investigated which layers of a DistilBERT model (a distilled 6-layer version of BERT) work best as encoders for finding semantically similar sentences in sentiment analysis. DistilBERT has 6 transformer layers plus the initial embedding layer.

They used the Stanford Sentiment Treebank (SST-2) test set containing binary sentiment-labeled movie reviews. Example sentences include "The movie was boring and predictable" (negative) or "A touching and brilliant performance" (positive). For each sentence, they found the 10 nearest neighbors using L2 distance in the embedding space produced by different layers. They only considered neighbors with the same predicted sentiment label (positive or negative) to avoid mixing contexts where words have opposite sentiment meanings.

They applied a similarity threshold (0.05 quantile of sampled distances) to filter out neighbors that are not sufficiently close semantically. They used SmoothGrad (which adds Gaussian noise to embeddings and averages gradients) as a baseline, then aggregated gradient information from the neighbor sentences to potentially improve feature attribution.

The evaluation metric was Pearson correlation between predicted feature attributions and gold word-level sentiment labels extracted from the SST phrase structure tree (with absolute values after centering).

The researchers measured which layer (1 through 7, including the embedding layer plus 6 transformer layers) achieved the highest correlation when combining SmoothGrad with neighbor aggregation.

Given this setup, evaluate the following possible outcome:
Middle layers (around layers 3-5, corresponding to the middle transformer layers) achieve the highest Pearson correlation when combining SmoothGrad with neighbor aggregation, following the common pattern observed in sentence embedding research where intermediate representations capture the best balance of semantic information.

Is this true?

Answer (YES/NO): NO